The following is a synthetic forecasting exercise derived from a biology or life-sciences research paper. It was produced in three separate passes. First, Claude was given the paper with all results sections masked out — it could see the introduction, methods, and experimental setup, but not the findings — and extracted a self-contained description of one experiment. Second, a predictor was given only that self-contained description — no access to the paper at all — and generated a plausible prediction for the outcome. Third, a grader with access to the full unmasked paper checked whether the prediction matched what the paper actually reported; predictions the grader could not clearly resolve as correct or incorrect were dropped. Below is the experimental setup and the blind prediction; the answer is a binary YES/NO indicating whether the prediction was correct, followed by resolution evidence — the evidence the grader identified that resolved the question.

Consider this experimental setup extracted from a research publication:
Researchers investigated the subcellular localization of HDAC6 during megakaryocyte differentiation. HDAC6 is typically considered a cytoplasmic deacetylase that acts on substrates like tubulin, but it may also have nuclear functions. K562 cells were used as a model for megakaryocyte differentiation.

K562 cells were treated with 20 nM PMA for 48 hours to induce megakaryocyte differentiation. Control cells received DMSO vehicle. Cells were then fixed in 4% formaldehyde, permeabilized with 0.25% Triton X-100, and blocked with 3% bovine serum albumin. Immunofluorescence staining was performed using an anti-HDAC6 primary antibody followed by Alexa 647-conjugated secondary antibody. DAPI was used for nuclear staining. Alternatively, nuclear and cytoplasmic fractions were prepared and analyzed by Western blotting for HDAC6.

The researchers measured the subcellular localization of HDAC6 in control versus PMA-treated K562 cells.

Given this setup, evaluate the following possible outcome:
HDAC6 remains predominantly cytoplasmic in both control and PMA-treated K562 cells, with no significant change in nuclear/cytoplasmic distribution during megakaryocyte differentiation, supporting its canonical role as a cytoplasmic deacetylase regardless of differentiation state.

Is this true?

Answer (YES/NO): NO